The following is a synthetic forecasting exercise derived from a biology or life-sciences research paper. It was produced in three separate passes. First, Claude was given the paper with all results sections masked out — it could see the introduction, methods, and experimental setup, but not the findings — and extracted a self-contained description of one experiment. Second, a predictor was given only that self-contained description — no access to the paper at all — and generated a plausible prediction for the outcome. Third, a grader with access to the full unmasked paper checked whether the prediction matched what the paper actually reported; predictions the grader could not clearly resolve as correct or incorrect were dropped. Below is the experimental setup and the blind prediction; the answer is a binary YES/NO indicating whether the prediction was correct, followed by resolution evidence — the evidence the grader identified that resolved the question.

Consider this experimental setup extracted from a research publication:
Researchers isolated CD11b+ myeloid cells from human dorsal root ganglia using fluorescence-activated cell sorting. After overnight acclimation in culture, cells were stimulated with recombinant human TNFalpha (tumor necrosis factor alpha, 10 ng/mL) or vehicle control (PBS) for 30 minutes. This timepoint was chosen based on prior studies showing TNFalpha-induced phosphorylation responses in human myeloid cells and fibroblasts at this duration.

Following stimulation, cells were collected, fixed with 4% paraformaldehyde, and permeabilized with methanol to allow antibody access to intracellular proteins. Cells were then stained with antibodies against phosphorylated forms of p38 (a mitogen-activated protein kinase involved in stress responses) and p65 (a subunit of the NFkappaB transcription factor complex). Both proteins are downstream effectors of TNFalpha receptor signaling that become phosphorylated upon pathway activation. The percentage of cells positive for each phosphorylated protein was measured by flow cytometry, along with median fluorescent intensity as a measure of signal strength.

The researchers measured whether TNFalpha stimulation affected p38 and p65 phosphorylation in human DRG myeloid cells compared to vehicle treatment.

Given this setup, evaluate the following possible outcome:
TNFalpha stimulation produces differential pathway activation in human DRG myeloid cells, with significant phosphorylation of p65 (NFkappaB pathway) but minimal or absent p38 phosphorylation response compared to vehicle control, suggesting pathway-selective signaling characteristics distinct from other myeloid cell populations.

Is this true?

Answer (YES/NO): NO